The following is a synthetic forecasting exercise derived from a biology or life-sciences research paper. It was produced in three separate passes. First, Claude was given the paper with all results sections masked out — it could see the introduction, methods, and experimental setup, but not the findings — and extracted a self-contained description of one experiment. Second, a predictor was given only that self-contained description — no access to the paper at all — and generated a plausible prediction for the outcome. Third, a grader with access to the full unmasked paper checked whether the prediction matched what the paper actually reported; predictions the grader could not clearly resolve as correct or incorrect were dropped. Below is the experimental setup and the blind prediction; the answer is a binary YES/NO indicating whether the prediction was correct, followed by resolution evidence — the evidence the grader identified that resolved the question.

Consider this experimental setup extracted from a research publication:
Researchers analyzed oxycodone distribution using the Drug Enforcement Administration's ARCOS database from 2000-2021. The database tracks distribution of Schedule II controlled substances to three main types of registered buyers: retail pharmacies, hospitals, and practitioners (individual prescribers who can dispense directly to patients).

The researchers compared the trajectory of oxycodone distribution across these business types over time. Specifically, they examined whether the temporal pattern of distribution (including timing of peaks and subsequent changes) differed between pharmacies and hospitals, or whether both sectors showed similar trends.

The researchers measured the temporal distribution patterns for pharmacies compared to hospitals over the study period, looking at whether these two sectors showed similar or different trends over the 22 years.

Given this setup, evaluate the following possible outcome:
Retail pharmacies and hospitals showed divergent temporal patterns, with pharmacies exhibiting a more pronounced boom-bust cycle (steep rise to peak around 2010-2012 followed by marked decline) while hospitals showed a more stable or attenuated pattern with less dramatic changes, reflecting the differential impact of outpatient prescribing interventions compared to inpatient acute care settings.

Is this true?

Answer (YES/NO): YES